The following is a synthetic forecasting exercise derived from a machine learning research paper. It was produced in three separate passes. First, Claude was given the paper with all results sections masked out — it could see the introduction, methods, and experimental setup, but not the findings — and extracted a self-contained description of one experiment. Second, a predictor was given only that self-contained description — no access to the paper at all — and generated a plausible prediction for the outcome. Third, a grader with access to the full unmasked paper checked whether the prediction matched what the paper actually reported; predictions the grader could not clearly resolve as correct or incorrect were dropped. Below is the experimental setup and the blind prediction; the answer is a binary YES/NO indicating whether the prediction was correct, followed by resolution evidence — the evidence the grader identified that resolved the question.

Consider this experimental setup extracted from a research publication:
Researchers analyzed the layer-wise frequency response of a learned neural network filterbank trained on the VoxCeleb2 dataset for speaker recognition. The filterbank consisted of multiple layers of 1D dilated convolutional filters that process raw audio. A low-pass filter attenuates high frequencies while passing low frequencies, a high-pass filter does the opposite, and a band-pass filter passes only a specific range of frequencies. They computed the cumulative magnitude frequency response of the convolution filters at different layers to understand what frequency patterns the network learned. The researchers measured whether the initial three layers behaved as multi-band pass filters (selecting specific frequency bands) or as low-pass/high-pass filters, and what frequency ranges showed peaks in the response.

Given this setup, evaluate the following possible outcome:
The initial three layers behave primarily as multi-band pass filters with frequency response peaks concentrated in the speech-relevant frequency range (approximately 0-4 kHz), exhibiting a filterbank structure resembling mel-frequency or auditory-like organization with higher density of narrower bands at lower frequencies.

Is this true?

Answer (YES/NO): NO